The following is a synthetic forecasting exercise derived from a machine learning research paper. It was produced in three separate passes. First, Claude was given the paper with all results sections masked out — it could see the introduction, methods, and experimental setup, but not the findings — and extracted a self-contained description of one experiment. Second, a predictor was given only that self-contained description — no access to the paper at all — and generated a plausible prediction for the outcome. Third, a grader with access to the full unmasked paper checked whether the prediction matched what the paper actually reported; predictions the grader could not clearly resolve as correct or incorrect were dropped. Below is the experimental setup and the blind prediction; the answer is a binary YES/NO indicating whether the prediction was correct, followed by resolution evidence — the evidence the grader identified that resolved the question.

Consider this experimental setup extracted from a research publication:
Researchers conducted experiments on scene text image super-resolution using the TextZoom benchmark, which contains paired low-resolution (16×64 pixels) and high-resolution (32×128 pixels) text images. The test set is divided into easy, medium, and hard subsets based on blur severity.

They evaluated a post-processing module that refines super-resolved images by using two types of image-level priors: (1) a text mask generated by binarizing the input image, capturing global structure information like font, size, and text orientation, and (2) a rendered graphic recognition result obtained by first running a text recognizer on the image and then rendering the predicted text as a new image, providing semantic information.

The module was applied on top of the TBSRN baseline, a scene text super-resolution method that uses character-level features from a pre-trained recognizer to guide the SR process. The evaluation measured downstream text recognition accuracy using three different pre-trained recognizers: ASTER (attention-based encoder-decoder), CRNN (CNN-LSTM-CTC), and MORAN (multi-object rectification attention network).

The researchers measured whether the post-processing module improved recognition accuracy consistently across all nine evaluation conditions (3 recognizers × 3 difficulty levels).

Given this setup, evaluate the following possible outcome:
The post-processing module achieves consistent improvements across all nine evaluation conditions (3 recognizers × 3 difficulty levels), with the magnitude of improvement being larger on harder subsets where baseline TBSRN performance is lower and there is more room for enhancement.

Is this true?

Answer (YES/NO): NO